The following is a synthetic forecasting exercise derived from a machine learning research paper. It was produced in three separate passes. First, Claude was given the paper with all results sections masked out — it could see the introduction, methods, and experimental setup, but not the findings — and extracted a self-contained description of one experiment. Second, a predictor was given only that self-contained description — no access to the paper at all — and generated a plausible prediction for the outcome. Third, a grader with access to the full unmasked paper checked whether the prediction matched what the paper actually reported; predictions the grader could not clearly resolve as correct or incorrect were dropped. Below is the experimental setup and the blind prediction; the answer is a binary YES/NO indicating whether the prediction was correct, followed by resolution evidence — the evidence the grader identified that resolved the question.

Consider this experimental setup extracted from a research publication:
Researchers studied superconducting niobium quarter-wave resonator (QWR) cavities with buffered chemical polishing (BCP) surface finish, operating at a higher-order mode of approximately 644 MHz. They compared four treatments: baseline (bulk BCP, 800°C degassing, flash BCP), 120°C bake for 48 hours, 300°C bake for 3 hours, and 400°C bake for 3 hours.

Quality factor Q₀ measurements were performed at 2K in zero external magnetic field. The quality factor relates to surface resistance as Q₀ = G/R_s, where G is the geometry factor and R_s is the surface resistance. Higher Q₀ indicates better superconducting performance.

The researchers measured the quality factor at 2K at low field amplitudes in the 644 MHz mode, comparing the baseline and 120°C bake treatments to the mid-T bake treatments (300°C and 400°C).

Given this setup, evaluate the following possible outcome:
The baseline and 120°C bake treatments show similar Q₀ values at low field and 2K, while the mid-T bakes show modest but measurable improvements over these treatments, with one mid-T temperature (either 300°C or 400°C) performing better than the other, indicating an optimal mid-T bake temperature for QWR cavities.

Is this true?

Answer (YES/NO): NO